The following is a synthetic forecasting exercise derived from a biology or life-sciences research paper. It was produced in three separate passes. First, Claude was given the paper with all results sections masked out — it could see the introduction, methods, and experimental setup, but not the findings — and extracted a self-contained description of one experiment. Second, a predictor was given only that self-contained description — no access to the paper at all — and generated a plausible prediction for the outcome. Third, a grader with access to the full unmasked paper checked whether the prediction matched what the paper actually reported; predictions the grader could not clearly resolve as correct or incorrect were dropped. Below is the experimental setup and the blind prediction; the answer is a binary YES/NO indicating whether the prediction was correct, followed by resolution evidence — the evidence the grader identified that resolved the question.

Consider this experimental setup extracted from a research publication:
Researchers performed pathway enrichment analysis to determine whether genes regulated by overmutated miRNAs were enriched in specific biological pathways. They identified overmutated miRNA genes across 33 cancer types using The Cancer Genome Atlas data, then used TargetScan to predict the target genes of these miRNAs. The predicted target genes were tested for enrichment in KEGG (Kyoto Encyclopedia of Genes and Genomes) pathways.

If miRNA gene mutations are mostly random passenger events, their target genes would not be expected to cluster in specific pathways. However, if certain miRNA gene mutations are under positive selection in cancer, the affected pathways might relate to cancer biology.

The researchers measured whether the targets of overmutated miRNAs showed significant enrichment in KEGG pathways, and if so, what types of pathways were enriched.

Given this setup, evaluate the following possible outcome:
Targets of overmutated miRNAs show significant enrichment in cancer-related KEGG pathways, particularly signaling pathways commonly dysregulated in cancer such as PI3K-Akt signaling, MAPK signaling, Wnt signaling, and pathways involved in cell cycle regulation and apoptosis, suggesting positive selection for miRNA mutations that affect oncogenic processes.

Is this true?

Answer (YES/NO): YES